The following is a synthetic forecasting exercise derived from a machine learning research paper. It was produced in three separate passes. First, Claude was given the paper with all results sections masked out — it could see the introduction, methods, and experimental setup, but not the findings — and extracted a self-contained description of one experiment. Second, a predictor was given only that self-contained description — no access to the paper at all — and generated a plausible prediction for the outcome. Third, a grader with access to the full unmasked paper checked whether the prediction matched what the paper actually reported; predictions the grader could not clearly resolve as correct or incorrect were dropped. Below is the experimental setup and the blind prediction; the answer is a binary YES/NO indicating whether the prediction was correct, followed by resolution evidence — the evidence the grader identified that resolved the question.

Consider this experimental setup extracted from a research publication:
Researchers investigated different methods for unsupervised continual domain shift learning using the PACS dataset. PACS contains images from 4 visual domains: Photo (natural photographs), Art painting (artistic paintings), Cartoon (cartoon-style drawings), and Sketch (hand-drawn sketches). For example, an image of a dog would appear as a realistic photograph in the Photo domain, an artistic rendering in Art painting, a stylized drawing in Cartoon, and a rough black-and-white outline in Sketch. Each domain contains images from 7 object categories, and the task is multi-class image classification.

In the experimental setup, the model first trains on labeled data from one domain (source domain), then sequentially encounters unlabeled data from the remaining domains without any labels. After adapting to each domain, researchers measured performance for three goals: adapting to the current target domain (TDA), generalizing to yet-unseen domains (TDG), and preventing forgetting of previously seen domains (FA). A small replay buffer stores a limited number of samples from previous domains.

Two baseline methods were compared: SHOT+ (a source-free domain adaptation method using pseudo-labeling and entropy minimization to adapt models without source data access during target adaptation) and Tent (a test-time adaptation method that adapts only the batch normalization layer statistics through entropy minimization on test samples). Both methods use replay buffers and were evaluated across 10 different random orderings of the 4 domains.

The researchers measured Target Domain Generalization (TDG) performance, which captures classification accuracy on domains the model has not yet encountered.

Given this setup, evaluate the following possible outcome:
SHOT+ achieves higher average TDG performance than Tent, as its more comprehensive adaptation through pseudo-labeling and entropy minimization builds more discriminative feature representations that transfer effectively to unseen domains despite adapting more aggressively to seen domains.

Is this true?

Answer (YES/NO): NO